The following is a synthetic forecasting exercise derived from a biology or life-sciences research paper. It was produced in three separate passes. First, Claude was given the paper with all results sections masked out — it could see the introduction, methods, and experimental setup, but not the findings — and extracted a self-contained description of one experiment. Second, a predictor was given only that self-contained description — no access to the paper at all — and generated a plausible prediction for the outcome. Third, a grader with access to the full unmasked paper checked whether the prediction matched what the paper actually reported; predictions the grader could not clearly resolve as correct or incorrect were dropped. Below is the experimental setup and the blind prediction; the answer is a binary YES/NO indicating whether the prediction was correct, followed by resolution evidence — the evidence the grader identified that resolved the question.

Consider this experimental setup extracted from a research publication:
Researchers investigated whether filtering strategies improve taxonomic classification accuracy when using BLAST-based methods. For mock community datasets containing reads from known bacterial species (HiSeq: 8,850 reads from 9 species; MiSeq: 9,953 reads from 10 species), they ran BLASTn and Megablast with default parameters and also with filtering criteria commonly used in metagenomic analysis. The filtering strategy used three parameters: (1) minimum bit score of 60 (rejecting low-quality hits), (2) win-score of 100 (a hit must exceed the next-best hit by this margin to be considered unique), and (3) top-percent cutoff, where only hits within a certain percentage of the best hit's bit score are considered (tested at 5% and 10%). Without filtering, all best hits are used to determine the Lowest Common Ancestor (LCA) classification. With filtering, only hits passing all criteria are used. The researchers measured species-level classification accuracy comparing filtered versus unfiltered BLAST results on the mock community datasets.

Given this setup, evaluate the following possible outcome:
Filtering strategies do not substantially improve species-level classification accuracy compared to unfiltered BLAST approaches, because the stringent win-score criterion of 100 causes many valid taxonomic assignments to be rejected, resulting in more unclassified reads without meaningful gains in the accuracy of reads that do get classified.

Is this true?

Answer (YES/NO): NO